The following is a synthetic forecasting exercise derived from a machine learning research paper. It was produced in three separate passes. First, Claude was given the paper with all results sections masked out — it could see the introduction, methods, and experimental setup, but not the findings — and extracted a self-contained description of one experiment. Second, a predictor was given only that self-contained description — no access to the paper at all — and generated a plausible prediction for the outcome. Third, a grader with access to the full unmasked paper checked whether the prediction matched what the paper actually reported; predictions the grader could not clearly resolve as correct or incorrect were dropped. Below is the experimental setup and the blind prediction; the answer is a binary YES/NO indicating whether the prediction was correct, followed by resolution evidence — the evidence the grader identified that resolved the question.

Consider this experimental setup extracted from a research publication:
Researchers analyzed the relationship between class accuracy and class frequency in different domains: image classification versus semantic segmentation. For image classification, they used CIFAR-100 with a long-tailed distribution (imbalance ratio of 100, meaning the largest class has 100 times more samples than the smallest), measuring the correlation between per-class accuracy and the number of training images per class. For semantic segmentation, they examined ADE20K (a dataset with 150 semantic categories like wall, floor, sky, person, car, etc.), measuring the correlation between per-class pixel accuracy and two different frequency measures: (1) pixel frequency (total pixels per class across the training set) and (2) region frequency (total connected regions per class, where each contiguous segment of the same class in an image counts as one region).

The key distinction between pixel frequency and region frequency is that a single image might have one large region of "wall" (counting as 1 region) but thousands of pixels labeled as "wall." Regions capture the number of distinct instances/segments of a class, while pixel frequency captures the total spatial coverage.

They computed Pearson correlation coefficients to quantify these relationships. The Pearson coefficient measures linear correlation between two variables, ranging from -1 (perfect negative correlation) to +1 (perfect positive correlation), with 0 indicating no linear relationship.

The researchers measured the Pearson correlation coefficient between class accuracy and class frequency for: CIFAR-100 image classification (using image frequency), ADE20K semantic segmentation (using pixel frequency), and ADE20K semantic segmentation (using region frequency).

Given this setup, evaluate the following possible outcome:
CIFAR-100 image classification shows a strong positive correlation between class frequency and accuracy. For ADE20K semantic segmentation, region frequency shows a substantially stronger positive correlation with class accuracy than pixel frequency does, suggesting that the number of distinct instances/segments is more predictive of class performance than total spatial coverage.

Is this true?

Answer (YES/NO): NO